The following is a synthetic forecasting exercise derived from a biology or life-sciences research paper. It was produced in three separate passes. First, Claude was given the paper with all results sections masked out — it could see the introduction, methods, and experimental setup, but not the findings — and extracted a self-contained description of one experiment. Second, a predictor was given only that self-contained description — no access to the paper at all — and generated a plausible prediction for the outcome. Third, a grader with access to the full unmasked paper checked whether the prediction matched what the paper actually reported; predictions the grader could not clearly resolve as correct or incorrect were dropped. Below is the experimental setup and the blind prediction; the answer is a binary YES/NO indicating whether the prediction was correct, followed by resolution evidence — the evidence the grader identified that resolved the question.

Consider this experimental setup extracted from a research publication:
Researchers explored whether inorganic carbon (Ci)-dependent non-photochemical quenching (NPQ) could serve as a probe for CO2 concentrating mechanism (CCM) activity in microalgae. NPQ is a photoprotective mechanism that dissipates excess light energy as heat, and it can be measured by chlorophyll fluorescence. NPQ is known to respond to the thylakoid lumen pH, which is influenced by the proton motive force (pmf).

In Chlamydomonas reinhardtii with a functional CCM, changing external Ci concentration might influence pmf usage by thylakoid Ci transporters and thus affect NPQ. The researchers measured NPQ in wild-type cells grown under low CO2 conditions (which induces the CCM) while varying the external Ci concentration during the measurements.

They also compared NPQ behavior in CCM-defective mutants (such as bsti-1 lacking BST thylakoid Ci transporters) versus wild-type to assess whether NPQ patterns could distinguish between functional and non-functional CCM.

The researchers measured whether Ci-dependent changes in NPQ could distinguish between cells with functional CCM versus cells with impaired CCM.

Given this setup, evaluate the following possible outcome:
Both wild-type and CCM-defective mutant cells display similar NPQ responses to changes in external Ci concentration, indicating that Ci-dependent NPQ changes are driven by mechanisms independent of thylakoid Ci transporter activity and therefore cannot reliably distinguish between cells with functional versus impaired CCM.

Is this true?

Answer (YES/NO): NO